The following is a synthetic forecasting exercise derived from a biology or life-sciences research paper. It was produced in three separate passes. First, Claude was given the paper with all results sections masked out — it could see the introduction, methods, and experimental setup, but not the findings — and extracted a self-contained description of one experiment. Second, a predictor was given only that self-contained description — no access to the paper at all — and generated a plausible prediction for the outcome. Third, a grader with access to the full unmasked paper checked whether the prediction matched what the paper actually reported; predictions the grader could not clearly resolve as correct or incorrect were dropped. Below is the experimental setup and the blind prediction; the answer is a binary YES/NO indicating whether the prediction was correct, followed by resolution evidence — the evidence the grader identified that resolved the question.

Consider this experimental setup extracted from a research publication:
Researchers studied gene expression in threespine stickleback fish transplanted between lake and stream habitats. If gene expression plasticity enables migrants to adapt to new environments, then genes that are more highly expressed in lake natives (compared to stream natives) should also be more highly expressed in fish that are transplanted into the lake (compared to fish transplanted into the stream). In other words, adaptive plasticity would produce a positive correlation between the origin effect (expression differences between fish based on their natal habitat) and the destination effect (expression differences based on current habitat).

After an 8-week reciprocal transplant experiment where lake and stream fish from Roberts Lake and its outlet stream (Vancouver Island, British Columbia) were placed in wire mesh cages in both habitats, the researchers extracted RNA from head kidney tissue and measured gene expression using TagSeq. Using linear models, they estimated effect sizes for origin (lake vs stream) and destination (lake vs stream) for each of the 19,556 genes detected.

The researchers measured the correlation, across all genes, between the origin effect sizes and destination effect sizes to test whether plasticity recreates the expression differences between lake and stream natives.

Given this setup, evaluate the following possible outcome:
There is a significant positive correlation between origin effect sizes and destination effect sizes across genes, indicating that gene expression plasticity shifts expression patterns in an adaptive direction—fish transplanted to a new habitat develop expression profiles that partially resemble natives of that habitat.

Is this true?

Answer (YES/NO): YES